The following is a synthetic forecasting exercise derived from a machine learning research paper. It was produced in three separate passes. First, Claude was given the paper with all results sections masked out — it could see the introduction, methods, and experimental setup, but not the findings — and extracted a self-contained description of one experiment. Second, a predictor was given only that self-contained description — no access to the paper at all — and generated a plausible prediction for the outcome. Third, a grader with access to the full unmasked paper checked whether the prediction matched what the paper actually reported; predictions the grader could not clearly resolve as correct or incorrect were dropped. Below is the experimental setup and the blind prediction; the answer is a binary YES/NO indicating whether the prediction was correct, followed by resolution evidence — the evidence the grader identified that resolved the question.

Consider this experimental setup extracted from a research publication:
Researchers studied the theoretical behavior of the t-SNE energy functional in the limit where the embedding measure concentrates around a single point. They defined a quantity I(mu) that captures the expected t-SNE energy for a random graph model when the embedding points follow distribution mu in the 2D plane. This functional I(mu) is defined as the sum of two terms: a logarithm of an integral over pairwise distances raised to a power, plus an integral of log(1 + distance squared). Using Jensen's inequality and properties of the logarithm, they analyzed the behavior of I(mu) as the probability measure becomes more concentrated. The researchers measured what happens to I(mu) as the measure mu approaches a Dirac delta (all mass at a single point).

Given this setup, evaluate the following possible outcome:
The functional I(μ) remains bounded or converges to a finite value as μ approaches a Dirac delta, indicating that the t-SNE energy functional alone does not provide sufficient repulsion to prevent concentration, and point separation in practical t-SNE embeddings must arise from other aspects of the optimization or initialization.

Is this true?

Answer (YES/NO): YES